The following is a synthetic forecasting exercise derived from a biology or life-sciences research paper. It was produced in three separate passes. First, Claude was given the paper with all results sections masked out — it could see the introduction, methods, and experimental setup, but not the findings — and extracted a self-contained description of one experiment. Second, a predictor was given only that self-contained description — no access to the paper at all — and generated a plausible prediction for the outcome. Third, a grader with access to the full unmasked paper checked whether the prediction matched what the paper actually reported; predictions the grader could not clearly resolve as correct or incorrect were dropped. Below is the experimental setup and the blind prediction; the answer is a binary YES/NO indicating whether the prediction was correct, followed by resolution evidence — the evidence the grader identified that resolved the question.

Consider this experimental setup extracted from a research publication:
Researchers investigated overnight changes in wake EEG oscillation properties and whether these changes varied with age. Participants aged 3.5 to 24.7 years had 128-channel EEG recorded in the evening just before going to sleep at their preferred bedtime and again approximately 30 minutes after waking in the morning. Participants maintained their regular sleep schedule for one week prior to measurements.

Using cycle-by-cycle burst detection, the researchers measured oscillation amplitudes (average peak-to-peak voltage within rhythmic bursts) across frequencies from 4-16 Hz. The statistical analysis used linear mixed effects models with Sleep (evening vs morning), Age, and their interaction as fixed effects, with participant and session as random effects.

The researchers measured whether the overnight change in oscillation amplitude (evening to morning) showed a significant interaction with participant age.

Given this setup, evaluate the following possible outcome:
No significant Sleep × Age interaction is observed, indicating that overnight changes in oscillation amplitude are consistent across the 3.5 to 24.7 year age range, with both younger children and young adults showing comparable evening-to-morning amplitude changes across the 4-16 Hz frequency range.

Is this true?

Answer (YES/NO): NO